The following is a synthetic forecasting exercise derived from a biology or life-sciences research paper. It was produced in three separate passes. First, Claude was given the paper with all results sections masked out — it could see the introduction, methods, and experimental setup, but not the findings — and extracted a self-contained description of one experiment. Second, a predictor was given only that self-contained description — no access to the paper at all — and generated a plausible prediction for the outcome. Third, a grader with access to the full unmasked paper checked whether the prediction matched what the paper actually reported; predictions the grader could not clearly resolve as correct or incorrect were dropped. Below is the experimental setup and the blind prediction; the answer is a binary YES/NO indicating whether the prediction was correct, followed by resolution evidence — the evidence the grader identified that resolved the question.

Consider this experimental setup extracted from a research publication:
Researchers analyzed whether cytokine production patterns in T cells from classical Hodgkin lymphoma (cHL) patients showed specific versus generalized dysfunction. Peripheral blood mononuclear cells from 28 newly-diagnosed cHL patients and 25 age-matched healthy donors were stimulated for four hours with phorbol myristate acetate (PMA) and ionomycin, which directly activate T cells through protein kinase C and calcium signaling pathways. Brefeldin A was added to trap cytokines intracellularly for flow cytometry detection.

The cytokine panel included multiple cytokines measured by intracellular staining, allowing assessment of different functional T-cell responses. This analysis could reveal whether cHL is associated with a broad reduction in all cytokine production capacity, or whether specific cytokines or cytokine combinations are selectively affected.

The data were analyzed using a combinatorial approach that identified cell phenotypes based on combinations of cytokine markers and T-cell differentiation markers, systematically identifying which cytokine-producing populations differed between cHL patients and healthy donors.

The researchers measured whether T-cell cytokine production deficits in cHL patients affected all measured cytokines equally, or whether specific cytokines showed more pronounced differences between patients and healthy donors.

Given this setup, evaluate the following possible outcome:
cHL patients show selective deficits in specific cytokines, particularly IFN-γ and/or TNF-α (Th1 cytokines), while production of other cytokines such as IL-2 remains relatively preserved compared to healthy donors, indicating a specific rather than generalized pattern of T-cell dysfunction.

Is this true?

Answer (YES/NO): NO